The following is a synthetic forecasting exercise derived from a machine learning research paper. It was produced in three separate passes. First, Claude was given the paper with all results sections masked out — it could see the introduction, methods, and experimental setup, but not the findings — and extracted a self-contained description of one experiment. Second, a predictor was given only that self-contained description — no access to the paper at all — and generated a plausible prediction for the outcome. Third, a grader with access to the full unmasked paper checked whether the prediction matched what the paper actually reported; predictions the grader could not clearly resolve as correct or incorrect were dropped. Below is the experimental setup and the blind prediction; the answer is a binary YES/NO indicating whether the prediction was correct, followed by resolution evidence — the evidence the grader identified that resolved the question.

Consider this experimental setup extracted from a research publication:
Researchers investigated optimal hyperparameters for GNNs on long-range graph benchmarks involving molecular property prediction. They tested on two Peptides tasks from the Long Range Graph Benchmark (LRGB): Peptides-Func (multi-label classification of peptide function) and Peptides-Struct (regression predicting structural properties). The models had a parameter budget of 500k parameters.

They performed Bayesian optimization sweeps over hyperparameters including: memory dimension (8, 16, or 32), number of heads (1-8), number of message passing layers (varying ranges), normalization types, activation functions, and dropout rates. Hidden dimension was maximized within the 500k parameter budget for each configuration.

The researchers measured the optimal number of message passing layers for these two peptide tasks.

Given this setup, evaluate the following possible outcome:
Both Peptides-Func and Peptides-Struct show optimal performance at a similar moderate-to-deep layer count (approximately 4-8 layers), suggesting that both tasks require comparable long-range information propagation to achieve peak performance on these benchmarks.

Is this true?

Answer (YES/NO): NO